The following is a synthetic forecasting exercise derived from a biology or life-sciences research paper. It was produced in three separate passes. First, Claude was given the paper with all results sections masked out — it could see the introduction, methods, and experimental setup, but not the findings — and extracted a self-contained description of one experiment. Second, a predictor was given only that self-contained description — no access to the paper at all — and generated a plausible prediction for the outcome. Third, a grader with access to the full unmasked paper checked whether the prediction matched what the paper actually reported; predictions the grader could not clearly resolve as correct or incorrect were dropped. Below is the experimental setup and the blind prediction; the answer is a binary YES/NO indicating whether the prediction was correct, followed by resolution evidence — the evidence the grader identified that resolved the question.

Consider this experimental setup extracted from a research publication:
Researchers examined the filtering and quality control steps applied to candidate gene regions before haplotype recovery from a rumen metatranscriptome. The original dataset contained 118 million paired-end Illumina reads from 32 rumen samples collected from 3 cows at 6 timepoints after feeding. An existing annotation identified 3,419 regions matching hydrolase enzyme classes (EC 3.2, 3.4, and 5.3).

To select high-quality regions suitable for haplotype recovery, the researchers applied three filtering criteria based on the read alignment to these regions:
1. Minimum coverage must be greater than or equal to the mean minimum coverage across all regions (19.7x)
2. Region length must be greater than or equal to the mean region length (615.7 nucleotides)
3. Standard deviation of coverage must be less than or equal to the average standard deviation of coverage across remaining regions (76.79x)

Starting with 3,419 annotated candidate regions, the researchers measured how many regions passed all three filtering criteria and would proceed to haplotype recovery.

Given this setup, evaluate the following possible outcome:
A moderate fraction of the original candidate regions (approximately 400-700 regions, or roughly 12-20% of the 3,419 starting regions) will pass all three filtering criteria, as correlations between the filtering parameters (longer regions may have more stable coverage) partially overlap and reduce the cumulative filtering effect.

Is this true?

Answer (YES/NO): NO